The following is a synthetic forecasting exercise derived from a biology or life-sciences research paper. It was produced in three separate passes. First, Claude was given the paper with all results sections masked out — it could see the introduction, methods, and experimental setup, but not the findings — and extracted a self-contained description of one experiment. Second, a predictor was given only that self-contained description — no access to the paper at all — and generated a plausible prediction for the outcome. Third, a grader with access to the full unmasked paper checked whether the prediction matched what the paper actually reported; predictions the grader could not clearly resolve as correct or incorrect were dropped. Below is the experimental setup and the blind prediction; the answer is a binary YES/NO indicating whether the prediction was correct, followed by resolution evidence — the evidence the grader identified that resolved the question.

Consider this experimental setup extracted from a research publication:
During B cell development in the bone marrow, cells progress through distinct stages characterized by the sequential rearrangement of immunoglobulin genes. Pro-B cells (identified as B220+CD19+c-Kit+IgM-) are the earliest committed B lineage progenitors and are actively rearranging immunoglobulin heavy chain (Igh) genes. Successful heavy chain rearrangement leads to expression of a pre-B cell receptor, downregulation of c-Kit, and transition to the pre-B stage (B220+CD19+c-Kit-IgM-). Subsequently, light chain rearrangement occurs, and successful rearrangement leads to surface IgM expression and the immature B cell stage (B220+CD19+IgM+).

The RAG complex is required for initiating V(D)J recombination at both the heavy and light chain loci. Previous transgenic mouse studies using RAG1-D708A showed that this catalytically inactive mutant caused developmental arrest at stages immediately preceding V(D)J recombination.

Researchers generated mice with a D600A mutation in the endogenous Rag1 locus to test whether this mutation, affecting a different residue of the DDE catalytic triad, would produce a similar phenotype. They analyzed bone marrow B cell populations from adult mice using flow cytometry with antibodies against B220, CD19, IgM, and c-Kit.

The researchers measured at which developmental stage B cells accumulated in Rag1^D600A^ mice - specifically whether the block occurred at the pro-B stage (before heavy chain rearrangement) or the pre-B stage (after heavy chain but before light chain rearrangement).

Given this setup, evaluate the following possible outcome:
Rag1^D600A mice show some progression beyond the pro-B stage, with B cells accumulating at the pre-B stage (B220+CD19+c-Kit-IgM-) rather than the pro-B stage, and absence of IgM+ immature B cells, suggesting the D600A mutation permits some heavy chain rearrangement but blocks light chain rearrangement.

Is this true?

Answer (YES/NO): NO